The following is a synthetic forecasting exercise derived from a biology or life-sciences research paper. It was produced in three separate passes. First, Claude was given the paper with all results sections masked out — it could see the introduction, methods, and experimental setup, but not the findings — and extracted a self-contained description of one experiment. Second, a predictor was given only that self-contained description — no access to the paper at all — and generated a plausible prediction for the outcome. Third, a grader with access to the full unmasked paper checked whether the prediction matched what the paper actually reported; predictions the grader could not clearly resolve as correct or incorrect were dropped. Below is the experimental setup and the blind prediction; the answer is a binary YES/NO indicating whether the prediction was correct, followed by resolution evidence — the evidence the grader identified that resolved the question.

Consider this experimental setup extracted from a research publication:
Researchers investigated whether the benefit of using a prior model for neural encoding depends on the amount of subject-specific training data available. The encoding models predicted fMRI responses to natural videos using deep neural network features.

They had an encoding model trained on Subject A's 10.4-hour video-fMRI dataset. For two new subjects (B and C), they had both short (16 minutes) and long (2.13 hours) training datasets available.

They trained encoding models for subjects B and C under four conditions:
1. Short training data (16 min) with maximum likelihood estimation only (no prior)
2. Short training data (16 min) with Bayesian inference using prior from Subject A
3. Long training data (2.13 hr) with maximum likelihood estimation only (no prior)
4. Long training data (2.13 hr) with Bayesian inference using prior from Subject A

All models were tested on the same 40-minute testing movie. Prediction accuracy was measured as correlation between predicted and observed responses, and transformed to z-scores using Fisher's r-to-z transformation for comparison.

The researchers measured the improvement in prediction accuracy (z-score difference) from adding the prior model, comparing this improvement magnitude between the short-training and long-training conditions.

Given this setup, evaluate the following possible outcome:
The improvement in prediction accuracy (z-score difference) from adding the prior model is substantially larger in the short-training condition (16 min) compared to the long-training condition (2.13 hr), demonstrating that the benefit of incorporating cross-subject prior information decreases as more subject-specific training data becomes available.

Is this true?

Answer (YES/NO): YES